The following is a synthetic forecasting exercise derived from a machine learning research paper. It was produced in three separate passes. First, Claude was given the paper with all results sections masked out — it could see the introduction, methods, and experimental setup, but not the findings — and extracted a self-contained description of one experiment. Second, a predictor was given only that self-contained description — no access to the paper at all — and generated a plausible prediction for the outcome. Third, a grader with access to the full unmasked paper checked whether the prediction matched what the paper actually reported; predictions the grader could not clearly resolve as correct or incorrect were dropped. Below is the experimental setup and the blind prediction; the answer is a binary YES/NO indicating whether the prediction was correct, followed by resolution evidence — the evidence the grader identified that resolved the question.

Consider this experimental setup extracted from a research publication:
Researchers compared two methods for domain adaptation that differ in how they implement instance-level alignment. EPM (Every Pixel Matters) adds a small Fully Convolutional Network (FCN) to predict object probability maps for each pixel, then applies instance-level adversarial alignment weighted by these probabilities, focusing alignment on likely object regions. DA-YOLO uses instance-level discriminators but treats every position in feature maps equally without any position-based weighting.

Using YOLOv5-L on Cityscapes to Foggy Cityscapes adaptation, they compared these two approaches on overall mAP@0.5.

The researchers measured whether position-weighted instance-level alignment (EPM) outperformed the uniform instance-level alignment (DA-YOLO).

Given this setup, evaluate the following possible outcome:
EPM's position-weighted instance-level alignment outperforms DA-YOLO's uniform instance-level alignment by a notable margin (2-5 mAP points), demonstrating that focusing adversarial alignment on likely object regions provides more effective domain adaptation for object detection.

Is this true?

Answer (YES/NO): NO